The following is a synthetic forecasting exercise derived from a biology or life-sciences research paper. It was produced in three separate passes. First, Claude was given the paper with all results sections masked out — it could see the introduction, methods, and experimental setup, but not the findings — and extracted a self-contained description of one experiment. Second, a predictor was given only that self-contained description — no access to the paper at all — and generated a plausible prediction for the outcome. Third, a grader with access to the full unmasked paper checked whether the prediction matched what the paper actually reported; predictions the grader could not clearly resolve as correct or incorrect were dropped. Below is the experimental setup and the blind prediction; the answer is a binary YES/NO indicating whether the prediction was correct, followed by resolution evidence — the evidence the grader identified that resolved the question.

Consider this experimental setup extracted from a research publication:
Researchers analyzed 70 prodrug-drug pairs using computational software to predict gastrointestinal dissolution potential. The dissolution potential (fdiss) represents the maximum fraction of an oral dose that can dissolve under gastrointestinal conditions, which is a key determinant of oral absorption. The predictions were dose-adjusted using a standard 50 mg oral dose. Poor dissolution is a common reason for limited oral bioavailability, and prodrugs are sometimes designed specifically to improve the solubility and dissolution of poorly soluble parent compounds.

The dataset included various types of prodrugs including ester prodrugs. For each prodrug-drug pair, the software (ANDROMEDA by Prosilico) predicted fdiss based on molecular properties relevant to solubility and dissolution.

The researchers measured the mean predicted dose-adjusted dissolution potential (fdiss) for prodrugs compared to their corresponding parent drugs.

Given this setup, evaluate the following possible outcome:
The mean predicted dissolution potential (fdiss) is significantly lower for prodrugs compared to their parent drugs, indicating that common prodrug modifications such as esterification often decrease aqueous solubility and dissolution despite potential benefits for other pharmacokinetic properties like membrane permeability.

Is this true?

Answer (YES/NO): NO